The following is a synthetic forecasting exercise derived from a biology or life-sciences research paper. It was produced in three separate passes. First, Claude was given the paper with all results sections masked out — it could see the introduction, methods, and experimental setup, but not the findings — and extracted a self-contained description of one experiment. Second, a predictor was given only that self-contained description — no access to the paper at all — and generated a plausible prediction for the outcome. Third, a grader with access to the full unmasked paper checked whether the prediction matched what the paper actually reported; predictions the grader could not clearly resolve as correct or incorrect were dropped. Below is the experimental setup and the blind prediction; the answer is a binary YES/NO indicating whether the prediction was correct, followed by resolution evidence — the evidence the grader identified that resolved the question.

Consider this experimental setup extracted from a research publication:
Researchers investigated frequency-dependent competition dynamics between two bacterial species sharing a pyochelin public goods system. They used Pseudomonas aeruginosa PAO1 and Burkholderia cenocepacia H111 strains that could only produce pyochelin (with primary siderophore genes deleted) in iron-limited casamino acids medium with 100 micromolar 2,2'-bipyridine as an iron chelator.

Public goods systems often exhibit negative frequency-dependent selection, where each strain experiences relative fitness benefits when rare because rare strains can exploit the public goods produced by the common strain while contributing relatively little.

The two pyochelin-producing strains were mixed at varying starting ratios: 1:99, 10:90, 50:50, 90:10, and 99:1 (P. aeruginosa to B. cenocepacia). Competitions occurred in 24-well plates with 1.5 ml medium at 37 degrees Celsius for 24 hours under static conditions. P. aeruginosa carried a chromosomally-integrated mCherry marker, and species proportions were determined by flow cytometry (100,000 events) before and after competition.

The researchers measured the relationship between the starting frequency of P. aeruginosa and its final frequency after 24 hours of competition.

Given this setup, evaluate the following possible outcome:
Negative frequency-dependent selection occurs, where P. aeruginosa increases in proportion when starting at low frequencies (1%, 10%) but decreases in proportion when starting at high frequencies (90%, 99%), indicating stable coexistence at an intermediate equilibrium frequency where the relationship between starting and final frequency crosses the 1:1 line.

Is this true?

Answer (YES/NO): NO